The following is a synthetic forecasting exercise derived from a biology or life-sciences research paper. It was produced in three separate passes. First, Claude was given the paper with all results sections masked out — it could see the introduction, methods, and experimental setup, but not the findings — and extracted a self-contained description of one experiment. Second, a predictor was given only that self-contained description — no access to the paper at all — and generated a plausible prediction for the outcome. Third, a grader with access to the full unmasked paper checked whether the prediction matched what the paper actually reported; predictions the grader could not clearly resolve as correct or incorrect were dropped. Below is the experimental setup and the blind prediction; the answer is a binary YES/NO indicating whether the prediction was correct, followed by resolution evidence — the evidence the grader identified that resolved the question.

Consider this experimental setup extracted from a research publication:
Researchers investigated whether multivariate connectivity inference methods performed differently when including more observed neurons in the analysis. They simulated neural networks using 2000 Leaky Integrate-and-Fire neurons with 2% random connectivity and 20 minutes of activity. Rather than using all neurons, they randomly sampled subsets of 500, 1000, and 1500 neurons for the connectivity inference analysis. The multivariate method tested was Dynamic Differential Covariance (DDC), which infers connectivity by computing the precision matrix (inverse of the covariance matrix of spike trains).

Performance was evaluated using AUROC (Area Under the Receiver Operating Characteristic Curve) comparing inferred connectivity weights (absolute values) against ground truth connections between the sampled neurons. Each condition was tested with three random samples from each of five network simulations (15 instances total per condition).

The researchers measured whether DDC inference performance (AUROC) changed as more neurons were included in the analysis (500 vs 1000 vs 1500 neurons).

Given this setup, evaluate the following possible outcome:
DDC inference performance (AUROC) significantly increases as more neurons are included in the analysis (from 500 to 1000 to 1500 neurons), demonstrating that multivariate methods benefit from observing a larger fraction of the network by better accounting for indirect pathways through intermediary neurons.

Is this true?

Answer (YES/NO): YES